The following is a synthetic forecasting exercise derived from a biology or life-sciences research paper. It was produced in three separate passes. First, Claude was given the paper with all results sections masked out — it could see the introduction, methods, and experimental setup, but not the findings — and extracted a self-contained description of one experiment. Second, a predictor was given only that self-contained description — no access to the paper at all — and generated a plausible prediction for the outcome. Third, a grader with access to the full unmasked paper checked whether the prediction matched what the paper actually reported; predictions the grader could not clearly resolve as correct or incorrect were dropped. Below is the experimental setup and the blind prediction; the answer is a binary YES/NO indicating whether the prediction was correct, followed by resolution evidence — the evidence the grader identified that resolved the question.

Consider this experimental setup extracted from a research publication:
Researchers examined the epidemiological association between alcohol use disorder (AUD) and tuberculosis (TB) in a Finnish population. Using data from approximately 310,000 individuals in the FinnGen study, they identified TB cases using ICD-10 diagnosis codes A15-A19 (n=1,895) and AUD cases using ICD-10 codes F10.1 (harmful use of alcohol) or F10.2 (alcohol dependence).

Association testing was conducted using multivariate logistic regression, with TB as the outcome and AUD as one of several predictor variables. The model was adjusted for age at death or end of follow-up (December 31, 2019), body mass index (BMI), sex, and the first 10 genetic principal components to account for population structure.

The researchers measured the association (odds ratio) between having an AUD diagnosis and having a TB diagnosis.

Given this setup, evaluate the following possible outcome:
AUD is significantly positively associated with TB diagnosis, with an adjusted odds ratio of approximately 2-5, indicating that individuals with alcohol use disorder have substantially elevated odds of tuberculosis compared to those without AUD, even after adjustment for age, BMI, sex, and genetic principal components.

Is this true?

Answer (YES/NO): YES